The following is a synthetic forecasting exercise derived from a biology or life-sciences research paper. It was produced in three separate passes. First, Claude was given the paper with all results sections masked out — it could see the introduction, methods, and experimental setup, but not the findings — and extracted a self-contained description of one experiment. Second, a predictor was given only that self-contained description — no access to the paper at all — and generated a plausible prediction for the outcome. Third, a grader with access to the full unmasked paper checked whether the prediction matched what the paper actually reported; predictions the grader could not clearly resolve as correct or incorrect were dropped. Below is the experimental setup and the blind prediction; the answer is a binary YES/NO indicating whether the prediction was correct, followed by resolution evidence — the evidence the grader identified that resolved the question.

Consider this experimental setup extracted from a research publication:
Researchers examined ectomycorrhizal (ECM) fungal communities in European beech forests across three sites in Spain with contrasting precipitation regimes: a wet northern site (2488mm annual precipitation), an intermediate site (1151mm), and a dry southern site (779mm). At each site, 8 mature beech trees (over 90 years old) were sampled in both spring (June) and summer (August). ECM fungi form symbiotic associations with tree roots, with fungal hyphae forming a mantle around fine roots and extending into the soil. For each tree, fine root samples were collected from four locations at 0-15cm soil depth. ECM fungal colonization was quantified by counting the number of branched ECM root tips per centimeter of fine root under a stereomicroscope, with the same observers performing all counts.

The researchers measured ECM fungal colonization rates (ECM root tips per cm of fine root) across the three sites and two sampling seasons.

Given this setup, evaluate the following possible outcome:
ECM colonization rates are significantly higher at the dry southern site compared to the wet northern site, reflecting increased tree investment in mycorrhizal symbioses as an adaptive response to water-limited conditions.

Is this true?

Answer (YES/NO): NO